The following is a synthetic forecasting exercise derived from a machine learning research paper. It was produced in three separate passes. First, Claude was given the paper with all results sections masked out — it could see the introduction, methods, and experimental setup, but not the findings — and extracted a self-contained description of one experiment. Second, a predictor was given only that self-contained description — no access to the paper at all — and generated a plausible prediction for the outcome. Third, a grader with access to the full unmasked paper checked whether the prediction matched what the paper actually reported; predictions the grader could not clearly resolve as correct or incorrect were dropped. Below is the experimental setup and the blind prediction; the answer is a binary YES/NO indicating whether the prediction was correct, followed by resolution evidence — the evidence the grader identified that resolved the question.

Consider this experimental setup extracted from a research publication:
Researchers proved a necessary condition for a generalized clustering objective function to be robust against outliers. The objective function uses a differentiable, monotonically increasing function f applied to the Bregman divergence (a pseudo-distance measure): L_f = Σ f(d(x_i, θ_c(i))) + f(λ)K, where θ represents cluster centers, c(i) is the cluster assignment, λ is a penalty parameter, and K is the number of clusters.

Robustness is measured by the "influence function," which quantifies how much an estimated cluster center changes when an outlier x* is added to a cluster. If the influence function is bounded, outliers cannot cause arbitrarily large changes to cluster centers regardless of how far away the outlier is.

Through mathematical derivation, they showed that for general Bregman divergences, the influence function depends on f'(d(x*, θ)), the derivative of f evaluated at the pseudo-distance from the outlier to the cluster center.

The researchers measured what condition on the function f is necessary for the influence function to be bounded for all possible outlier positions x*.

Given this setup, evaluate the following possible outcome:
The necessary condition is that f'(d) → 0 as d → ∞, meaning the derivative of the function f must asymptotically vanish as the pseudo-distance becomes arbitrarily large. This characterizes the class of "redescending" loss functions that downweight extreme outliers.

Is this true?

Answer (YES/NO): YES